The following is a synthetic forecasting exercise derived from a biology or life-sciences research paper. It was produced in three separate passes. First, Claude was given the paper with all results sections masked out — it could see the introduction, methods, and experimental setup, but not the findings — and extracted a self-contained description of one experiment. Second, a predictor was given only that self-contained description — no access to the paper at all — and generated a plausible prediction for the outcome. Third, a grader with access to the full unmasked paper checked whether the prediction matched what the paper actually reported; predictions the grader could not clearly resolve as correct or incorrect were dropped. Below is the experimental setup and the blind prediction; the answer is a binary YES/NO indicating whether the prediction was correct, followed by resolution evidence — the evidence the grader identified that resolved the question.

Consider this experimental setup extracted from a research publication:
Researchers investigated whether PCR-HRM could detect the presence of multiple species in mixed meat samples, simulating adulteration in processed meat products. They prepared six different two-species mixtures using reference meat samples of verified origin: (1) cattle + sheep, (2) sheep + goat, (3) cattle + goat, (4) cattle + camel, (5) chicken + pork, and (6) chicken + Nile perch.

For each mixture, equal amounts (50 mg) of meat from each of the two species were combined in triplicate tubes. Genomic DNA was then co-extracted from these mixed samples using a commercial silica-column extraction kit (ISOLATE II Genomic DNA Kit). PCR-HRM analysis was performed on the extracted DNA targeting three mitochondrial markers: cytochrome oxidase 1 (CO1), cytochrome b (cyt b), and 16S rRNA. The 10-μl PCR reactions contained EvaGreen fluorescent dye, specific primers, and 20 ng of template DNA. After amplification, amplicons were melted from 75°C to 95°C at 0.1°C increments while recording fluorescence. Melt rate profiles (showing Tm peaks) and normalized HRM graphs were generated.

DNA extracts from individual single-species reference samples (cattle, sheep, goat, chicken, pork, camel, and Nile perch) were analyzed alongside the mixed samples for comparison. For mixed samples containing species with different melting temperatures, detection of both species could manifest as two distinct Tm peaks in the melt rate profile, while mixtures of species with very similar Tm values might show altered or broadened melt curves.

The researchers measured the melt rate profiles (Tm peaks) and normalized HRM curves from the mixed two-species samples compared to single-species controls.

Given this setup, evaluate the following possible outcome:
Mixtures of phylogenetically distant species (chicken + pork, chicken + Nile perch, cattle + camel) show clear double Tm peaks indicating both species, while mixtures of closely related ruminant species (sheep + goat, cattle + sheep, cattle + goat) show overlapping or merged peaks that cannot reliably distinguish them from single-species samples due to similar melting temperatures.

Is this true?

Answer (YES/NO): NO